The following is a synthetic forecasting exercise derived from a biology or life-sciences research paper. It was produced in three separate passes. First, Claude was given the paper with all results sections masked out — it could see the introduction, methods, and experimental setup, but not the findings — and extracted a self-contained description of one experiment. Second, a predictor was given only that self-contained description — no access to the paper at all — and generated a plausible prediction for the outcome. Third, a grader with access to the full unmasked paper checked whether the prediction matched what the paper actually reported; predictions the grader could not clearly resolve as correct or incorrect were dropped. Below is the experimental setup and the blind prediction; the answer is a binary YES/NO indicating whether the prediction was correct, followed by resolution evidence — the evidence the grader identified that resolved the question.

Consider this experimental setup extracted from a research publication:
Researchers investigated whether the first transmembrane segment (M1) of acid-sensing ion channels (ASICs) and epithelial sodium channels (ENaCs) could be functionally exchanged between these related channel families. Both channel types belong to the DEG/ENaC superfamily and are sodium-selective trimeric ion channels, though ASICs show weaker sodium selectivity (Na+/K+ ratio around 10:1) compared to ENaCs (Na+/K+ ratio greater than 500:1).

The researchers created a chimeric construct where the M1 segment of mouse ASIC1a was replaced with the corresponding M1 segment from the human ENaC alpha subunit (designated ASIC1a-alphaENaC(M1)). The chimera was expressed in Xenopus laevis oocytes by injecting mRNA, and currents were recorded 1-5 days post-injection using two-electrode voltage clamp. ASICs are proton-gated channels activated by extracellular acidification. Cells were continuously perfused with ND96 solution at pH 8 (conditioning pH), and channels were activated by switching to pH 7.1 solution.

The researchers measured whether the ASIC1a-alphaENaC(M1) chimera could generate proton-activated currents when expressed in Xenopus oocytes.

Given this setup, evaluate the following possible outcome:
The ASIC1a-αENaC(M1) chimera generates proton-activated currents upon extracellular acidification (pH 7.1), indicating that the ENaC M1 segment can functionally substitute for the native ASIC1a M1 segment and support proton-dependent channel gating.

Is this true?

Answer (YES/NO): NO